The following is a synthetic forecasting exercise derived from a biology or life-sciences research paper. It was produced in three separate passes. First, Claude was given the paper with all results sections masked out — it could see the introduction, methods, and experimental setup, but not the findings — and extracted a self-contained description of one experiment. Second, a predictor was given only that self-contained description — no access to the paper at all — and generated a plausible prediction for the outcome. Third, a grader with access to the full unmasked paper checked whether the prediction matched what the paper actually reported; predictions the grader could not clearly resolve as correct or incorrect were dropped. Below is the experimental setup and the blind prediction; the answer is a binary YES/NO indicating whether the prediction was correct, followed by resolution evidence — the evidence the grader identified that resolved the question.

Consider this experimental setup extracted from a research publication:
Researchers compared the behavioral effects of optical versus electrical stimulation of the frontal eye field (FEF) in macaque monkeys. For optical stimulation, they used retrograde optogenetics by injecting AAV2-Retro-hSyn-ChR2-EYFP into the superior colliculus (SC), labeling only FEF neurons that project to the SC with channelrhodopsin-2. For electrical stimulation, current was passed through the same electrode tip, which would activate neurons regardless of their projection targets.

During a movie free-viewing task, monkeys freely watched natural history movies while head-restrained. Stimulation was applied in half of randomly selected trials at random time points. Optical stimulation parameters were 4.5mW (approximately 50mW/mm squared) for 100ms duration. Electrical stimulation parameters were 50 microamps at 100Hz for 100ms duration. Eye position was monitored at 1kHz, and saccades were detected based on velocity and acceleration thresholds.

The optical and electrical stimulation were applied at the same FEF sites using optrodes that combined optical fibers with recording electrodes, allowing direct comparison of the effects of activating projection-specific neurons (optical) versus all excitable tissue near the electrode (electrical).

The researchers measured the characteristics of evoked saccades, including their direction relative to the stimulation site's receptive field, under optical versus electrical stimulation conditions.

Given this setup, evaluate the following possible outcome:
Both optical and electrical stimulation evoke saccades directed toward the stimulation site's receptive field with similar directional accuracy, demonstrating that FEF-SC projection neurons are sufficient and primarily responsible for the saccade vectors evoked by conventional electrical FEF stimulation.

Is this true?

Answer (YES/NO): NO